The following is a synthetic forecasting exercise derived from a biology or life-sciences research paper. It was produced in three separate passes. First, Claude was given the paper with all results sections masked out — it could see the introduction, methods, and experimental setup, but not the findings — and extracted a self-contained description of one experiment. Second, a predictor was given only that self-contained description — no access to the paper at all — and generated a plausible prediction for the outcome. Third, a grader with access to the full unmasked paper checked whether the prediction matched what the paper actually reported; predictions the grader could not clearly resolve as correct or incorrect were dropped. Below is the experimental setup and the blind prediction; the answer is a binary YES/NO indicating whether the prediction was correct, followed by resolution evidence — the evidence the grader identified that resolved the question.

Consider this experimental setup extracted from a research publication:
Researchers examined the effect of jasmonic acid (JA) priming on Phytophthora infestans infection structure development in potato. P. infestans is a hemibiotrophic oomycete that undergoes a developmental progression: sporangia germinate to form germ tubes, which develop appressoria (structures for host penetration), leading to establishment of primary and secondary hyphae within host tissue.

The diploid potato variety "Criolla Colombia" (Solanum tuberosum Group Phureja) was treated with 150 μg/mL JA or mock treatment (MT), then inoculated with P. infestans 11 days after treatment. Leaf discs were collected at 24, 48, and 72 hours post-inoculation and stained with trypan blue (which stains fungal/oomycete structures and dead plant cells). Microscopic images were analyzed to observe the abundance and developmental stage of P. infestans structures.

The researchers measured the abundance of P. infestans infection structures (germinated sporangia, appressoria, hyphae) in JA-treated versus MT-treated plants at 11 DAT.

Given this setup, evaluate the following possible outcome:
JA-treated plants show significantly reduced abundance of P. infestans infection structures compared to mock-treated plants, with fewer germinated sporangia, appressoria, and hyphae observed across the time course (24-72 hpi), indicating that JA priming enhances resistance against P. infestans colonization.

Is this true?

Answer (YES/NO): YES